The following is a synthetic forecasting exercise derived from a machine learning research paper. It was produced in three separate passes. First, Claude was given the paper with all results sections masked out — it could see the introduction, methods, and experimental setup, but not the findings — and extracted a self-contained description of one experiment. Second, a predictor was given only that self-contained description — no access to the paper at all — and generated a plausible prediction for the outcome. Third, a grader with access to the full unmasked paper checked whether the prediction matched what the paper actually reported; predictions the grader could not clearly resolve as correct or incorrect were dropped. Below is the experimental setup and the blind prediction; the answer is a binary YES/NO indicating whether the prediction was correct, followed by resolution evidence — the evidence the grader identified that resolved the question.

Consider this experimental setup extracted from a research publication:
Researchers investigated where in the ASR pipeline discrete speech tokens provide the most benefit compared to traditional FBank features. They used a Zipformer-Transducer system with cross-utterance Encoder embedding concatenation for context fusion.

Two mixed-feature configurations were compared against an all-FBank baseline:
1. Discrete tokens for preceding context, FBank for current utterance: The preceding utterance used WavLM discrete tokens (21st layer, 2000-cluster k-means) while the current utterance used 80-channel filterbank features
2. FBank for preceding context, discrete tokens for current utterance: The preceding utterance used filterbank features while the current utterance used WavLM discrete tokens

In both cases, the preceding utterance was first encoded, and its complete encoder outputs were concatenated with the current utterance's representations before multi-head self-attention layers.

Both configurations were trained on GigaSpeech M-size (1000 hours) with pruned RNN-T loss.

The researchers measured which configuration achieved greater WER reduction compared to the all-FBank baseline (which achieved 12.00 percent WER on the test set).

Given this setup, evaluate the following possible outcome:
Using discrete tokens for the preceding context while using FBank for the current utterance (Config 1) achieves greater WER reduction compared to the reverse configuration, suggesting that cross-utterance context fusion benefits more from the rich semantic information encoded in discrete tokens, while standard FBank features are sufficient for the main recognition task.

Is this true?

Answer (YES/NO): NO